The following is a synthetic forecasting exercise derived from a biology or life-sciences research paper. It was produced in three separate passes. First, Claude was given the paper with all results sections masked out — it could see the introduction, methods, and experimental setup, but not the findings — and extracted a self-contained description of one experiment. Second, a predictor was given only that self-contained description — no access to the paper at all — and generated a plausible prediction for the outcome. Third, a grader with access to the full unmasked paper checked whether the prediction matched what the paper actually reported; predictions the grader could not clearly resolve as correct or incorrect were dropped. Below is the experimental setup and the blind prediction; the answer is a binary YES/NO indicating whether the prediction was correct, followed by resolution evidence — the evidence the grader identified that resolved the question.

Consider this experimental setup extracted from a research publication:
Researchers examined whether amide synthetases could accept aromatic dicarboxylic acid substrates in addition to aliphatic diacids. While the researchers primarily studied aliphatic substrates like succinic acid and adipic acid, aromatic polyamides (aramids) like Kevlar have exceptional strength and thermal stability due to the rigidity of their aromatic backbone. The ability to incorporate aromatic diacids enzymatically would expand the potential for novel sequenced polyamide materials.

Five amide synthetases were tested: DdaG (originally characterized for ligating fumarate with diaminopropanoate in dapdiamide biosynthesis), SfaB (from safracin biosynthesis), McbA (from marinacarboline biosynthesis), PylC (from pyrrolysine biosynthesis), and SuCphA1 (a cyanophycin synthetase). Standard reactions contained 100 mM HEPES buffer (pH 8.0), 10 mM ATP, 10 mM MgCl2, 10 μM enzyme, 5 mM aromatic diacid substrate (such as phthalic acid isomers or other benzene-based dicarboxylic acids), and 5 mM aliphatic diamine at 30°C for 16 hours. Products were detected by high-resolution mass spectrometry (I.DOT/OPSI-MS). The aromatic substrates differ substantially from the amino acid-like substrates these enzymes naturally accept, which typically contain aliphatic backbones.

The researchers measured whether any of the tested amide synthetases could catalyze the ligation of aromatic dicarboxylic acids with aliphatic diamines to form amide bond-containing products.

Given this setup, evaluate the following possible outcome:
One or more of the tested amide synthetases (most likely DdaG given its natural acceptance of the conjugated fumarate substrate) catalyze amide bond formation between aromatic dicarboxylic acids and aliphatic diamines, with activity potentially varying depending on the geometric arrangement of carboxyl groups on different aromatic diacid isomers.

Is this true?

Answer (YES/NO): YES